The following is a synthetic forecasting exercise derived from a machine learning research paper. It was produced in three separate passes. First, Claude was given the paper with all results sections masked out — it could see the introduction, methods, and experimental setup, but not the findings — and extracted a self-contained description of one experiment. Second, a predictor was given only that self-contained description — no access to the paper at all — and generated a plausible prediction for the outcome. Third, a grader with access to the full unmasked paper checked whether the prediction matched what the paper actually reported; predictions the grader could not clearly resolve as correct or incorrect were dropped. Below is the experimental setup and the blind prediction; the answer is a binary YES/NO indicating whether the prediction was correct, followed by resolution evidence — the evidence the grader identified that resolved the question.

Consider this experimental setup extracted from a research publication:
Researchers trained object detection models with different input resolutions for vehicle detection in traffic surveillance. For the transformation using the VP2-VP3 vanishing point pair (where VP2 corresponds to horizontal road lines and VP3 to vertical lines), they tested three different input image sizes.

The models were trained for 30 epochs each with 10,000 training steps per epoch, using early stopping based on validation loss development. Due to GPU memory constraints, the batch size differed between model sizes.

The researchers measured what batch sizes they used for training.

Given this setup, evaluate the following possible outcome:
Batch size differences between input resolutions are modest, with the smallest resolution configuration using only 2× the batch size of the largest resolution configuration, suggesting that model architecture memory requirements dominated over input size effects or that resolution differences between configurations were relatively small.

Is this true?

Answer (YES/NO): YES